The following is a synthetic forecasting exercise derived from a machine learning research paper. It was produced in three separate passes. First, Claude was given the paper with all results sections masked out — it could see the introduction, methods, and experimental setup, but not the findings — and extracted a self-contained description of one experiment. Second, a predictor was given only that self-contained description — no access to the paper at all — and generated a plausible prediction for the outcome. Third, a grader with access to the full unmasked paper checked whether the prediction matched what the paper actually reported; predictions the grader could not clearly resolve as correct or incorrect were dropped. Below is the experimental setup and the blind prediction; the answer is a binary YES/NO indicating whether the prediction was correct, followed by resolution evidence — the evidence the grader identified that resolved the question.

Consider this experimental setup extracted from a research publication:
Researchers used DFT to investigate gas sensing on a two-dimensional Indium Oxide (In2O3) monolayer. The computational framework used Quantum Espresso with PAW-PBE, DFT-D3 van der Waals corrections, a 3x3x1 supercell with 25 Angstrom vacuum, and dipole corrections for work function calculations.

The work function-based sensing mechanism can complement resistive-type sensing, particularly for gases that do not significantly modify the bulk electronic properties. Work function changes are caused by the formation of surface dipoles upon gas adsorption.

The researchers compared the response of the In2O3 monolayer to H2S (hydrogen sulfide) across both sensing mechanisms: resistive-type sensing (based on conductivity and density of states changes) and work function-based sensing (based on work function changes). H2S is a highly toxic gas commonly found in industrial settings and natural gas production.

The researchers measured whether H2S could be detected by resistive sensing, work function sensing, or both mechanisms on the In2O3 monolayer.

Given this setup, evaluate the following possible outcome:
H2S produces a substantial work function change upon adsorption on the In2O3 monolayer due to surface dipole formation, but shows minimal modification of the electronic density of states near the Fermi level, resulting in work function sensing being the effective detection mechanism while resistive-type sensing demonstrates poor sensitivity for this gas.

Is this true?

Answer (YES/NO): NO